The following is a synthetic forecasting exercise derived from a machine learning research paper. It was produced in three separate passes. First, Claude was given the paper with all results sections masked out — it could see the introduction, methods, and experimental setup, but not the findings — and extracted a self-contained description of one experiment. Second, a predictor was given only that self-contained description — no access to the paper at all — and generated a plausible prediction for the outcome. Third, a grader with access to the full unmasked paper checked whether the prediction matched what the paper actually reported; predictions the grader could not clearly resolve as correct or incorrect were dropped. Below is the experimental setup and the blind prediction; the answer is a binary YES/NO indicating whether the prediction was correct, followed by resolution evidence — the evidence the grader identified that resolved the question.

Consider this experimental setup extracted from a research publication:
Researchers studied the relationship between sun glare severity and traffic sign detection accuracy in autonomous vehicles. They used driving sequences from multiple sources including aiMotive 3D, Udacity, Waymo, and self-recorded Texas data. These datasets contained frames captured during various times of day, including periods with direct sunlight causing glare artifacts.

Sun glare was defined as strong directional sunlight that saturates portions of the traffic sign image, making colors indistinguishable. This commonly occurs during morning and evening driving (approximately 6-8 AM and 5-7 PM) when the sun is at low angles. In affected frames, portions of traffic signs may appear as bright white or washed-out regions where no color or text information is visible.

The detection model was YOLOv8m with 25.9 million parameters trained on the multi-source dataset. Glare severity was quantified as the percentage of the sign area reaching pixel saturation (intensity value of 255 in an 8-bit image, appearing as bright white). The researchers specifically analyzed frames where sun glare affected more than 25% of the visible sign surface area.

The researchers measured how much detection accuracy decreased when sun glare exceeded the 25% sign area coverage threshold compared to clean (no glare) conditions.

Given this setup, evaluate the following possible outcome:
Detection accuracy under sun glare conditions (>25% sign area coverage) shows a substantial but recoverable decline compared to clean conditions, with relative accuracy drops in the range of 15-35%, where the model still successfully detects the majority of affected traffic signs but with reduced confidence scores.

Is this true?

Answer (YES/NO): YES